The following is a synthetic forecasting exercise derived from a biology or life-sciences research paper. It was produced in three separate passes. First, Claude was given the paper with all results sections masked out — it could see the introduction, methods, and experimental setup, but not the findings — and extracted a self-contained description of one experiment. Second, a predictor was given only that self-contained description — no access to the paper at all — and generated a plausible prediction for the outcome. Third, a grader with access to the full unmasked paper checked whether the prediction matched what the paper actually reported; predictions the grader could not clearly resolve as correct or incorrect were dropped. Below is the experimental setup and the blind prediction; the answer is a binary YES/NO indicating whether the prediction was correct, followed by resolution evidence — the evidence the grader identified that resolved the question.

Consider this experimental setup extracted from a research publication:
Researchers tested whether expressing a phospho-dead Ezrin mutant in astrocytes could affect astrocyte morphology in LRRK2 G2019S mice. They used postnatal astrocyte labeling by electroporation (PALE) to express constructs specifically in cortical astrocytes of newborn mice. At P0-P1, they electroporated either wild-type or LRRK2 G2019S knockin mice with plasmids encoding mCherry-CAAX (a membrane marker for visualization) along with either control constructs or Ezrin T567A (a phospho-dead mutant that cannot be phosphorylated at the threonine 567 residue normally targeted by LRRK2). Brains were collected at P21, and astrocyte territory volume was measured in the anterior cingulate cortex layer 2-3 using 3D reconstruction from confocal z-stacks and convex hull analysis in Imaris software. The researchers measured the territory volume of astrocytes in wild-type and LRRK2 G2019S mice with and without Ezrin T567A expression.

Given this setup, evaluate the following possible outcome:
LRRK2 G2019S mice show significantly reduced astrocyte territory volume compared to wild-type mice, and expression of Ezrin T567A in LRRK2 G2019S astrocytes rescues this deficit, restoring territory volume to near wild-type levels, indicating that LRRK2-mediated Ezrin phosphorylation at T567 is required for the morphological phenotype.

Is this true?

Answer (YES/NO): YES